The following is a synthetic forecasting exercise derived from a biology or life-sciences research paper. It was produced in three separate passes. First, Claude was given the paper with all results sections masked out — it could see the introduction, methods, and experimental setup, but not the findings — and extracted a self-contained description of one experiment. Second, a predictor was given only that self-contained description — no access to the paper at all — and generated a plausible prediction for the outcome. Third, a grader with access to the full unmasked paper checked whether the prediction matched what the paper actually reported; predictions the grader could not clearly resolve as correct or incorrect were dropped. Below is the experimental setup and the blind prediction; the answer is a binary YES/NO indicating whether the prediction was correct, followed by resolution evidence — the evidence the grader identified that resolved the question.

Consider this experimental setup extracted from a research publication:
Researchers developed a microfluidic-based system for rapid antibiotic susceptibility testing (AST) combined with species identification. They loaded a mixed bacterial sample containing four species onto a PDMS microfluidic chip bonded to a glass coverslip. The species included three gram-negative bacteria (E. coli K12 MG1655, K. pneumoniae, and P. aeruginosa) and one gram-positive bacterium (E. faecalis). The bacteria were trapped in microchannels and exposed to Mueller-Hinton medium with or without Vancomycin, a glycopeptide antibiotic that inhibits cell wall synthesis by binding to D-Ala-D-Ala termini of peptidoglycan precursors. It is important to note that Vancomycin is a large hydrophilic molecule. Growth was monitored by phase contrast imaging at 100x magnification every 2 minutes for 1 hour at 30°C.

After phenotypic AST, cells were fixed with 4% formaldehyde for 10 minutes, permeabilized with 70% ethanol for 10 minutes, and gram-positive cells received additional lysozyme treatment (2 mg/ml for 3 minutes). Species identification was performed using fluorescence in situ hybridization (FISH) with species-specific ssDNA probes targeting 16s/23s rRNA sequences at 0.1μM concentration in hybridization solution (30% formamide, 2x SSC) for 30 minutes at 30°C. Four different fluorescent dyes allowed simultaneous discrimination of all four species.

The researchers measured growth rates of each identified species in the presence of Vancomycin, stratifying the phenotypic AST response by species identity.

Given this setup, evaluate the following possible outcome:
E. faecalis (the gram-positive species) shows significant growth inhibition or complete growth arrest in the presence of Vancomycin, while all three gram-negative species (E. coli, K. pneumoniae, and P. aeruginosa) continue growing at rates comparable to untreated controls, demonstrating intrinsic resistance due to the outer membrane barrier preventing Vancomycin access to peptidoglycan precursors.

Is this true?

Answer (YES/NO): NO